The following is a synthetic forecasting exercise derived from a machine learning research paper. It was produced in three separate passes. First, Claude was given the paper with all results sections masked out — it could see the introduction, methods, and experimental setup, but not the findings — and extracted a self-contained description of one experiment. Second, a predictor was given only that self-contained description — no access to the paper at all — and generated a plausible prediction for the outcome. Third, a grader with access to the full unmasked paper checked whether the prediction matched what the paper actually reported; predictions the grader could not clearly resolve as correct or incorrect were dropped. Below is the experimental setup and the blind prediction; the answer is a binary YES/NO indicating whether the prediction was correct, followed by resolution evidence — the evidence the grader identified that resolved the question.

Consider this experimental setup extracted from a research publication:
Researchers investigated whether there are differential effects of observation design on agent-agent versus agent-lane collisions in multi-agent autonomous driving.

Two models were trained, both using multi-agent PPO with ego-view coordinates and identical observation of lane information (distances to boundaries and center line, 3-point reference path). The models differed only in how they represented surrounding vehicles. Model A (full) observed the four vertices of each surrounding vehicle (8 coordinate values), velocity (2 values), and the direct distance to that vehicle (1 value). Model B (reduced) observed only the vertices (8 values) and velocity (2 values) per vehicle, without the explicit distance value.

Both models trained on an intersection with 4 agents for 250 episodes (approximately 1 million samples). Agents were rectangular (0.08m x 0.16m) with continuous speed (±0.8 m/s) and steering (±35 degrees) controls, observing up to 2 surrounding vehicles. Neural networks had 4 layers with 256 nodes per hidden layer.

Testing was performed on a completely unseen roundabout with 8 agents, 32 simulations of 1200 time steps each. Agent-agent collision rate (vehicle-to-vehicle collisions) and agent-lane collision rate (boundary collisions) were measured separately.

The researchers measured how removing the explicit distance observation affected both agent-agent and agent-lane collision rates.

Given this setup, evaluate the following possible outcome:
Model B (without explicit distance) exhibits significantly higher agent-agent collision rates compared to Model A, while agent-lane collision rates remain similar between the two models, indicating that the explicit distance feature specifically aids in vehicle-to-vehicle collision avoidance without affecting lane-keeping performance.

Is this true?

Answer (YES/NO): NO